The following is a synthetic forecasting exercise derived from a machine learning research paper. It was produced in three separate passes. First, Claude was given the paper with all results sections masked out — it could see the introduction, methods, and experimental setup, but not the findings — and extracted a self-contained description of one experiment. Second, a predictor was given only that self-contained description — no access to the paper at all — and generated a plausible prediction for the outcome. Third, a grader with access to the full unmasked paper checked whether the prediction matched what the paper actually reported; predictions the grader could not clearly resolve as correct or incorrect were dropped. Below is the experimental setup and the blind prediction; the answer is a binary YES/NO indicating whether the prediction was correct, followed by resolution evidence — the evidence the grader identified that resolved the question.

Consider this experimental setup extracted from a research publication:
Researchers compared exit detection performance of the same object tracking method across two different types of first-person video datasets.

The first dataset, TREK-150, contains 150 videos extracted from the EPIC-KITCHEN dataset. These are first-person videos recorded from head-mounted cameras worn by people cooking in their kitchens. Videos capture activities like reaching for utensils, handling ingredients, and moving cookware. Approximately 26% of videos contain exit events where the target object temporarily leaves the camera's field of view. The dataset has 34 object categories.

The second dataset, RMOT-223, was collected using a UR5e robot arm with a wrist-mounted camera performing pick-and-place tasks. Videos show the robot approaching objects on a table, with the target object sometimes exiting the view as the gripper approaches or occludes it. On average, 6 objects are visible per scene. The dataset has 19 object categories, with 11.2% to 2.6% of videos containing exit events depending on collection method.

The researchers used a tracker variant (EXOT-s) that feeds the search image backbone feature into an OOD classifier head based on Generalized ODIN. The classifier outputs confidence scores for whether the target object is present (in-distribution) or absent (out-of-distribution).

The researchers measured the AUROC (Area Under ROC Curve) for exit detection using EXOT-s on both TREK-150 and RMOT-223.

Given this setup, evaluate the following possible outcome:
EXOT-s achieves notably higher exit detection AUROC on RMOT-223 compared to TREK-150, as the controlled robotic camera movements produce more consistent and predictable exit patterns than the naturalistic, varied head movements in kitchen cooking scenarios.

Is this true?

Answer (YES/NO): YES